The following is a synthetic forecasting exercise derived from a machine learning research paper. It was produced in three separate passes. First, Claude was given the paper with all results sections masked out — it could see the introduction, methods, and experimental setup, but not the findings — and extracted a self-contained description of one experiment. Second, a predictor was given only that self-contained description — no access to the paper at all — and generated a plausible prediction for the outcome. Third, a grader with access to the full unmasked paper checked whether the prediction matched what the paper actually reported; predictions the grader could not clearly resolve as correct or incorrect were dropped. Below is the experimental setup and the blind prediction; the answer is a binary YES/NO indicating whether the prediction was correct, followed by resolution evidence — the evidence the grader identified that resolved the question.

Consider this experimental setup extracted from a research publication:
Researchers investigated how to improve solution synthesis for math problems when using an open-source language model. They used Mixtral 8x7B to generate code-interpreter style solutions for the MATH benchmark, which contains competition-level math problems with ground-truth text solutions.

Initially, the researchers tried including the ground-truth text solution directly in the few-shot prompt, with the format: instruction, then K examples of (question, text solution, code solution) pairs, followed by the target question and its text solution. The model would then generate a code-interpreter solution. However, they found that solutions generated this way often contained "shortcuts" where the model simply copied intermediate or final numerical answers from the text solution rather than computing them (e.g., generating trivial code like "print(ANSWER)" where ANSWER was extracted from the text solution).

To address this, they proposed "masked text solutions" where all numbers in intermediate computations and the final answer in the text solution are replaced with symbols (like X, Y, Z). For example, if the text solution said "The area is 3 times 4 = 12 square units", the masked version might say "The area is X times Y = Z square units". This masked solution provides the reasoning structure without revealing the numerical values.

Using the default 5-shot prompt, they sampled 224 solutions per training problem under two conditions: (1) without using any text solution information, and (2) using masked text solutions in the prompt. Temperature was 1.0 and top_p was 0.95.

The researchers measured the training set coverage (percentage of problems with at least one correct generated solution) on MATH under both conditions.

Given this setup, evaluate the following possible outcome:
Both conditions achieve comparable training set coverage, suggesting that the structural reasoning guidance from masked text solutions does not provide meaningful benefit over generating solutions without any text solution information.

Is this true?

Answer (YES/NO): NO